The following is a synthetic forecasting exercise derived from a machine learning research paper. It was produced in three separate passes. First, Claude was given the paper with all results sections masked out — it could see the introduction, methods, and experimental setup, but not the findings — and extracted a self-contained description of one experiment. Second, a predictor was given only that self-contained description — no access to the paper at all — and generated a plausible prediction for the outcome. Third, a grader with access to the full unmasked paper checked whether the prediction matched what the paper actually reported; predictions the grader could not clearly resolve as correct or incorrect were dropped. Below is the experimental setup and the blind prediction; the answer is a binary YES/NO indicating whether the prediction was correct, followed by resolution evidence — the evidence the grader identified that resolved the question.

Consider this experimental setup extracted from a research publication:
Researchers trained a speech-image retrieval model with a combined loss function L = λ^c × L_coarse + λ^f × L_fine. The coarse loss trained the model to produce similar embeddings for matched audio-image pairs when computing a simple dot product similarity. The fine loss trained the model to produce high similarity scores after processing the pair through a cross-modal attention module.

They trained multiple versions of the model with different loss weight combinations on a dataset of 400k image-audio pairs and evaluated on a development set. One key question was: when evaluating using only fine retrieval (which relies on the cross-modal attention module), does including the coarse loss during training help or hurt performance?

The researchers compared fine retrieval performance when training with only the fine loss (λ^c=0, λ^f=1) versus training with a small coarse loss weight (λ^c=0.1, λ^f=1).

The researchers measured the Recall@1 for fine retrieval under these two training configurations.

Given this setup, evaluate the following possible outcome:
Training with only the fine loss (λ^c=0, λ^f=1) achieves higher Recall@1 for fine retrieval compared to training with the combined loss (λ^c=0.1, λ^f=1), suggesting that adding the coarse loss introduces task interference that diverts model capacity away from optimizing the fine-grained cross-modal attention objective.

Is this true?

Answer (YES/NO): NO